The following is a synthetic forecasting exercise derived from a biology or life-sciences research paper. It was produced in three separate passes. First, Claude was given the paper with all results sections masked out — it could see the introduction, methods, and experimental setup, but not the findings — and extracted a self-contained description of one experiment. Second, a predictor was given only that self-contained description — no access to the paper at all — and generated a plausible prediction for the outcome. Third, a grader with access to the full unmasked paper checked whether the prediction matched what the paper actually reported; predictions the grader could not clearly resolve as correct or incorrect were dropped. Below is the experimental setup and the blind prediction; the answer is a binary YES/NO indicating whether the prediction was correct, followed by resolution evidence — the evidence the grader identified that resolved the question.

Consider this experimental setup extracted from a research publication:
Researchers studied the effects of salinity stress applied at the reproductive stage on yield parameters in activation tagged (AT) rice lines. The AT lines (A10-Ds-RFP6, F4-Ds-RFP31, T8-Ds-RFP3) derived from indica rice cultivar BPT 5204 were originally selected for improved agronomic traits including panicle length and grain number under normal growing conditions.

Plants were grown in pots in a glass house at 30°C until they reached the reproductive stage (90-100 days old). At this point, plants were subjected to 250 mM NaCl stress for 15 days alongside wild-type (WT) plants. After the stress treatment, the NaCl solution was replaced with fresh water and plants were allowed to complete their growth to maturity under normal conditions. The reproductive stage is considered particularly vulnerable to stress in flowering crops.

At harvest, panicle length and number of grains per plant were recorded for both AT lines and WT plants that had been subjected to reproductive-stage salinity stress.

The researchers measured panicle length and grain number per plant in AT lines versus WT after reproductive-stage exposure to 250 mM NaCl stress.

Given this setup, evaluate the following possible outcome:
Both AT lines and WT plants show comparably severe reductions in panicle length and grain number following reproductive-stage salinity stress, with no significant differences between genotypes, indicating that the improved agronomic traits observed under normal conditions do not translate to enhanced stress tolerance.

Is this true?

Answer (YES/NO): NO